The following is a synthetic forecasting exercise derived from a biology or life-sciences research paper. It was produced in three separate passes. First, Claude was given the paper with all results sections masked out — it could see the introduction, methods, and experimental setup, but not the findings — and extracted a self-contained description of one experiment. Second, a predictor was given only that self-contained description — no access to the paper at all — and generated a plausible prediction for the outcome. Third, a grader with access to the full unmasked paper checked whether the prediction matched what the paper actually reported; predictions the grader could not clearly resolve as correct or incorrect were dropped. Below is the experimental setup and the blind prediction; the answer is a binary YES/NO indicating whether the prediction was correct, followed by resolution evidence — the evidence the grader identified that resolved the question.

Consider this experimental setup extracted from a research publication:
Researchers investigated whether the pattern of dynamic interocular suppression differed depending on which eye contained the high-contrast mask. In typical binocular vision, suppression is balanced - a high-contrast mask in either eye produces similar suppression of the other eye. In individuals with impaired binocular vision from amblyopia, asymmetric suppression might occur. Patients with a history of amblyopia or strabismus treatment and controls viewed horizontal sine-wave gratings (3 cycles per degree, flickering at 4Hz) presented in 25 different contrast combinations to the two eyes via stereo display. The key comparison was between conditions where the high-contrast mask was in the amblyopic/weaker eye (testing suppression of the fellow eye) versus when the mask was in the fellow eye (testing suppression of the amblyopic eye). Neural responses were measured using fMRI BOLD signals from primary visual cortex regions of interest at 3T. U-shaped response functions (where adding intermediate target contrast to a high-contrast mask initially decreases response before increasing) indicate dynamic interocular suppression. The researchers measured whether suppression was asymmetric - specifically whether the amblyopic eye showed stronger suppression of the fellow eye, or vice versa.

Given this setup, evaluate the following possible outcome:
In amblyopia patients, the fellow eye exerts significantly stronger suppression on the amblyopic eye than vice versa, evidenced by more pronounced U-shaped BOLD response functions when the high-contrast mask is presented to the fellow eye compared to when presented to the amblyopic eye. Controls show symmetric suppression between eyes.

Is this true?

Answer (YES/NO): NO